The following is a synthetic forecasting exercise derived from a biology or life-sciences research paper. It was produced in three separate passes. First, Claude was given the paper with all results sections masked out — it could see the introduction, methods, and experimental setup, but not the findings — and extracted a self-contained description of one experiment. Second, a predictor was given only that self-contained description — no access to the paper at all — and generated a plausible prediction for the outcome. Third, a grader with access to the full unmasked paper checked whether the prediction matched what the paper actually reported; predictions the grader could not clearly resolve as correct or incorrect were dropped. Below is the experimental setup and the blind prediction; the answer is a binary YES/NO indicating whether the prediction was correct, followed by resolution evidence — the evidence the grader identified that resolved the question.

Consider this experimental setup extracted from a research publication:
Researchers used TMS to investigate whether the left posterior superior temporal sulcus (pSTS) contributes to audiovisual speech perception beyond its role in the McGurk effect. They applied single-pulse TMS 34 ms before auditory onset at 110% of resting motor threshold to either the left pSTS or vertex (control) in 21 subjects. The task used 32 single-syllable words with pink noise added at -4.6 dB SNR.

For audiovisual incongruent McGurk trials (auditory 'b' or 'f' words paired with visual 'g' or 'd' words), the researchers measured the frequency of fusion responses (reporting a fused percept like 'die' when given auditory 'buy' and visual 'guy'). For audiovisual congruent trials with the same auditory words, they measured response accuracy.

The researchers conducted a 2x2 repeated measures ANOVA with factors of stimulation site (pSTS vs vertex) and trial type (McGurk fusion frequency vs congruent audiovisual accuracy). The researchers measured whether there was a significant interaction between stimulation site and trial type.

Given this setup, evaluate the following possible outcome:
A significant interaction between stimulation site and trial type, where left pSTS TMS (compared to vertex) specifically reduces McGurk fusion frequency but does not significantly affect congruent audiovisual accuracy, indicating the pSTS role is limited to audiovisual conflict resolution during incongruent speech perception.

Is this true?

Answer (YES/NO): YES